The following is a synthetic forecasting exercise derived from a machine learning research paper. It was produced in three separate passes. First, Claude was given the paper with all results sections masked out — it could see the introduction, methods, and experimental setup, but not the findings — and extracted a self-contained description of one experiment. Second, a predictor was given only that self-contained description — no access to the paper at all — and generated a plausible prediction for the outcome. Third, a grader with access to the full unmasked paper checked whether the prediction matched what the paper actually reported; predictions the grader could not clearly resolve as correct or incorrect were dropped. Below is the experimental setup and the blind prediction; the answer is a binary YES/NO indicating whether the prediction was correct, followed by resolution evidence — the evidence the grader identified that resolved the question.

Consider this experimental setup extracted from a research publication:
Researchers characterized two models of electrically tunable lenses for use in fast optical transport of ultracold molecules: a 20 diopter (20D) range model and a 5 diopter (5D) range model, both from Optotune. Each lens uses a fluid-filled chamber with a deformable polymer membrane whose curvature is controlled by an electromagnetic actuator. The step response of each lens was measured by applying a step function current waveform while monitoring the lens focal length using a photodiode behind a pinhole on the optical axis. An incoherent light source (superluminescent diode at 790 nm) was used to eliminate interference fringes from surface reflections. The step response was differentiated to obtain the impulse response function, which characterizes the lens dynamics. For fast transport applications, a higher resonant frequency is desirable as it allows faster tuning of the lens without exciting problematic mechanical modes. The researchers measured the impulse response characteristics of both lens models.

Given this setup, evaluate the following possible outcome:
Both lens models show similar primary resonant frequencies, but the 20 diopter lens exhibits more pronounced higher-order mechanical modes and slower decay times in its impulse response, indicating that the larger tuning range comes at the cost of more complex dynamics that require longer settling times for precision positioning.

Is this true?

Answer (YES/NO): NO